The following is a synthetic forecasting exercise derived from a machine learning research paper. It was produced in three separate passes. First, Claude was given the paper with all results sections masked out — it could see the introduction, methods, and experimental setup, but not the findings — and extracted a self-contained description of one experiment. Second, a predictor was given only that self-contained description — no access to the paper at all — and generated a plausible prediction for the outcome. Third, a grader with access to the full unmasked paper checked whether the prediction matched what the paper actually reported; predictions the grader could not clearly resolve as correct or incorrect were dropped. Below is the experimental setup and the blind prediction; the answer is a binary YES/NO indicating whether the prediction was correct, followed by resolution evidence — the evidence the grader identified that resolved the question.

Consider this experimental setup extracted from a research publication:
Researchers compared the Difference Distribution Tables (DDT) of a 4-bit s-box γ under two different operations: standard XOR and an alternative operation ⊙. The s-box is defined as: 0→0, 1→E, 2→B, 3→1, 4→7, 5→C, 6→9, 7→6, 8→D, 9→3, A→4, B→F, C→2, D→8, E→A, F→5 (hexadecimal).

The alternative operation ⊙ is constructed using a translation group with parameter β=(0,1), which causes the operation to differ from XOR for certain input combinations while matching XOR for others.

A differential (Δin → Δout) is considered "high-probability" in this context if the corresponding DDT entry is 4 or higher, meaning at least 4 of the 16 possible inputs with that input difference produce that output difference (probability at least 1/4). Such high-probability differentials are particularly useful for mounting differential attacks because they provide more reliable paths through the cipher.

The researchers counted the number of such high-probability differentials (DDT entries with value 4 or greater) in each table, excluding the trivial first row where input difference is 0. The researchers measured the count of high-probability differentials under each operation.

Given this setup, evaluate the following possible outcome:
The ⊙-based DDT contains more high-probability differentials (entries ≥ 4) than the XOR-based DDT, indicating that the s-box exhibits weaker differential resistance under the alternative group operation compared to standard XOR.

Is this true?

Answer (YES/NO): YES